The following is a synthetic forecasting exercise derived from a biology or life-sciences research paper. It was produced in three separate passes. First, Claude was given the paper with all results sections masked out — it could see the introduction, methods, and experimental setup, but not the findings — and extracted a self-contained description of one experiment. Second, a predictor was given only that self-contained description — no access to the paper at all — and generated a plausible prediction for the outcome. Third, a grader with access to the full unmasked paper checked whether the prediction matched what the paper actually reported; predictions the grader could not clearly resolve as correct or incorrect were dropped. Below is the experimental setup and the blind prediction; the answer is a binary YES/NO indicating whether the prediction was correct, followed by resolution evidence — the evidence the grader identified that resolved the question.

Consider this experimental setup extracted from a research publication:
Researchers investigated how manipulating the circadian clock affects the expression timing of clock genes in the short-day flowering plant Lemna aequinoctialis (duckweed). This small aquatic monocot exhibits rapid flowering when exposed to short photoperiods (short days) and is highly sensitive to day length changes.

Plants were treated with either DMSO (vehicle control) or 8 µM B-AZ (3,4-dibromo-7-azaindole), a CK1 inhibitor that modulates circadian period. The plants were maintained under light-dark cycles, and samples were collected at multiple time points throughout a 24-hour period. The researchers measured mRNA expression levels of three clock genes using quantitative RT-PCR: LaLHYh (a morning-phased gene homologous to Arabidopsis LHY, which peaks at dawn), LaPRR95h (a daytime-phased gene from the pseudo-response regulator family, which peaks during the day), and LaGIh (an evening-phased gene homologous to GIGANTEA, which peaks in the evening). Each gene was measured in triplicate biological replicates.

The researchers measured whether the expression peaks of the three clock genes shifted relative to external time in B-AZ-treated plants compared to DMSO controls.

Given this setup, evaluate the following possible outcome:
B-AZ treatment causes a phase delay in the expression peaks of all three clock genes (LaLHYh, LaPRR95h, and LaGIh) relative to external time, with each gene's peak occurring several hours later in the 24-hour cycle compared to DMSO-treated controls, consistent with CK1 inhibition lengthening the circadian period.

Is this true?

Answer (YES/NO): YES